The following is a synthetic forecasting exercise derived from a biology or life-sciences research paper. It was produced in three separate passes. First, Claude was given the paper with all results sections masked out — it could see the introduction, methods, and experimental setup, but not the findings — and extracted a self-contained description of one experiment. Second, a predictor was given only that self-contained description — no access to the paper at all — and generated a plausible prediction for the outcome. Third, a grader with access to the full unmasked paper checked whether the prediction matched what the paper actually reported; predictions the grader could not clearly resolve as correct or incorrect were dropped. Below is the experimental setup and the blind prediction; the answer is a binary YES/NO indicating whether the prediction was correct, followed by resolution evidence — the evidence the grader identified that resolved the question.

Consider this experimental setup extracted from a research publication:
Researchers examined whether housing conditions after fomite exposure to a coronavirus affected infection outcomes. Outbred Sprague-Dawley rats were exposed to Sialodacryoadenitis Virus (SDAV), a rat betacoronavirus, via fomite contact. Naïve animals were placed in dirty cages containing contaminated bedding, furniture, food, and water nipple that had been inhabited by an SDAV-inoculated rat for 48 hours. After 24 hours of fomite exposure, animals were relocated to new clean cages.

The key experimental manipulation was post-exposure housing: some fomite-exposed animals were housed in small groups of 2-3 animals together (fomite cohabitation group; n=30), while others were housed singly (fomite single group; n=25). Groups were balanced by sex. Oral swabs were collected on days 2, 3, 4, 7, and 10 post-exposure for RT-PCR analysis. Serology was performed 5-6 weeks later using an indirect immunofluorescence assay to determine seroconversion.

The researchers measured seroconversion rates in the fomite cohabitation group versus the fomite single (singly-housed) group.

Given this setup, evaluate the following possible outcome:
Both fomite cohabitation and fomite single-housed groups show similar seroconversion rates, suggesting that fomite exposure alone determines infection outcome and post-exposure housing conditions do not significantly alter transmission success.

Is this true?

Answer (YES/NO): NO